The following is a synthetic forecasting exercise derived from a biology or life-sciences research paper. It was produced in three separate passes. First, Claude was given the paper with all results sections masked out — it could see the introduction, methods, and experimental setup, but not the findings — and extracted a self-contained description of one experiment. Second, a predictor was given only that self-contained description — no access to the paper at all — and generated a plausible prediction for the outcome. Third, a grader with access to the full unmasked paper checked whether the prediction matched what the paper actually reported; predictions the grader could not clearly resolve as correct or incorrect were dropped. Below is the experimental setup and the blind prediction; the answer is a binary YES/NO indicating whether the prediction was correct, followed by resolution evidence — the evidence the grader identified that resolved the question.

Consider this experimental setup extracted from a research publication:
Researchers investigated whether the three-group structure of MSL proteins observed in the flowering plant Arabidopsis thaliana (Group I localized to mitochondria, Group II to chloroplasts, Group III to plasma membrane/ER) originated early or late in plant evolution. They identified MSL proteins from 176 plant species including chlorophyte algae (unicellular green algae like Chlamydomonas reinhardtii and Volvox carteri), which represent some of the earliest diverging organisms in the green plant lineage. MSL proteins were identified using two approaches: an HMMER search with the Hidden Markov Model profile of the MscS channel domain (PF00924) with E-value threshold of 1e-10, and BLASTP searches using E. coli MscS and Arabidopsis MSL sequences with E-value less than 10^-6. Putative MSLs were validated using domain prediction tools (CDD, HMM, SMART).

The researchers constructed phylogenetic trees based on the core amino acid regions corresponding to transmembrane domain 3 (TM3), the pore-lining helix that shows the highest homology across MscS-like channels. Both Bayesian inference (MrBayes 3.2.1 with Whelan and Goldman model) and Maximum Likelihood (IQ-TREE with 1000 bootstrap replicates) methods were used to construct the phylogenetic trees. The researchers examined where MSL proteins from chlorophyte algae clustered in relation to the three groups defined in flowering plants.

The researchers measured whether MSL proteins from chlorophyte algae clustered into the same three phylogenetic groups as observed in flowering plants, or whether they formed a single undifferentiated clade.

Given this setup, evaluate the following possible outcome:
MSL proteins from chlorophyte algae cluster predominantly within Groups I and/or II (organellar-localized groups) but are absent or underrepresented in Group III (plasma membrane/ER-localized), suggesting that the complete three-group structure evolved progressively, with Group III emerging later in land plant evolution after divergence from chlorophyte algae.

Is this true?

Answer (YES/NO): NO